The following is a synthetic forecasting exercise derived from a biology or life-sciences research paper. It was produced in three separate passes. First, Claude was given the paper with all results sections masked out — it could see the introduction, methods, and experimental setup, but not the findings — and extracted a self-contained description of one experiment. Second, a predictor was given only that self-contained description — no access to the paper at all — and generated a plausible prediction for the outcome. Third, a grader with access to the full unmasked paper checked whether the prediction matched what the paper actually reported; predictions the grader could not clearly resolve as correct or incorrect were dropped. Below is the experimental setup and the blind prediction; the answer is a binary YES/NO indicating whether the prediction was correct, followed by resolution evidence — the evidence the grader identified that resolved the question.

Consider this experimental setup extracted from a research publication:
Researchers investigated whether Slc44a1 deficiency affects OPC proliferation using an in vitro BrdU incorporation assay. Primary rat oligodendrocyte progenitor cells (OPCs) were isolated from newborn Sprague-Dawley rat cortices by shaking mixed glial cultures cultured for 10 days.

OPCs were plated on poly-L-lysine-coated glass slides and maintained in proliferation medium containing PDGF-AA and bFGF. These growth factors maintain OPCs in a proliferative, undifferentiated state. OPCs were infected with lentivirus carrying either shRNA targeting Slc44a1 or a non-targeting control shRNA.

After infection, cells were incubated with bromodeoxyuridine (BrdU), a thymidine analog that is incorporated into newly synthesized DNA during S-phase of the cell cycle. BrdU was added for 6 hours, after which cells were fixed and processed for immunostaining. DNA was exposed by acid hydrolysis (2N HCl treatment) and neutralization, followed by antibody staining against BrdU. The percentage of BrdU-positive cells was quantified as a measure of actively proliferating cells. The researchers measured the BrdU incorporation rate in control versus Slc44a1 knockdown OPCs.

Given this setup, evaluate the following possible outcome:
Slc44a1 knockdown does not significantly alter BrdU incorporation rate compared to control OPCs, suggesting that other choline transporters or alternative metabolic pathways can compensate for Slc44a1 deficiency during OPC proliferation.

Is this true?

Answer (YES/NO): YES